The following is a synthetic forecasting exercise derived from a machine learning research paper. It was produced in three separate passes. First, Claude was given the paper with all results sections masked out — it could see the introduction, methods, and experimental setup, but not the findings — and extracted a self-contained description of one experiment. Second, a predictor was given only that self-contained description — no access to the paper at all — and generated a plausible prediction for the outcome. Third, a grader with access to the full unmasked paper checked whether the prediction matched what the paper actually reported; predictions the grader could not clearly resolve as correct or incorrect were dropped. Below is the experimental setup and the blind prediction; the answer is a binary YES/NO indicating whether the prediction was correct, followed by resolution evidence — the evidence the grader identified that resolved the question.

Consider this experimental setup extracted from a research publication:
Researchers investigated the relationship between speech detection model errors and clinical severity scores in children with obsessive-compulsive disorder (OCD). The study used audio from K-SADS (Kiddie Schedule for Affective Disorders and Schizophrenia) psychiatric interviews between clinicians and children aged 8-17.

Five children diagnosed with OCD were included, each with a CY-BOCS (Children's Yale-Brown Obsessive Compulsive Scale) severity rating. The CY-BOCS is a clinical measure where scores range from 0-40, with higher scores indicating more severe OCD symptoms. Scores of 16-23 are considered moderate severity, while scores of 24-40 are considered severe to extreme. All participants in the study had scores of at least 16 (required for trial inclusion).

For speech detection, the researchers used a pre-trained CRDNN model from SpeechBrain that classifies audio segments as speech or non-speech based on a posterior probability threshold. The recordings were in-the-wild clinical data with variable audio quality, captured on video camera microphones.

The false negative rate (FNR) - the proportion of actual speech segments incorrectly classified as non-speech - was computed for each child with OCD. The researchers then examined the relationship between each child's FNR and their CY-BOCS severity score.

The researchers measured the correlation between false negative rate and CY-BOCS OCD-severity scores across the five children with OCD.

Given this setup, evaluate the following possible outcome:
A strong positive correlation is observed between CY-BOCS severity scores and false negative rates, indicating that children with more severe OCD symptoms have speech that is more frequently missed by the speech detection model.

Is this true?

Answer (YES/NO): YES